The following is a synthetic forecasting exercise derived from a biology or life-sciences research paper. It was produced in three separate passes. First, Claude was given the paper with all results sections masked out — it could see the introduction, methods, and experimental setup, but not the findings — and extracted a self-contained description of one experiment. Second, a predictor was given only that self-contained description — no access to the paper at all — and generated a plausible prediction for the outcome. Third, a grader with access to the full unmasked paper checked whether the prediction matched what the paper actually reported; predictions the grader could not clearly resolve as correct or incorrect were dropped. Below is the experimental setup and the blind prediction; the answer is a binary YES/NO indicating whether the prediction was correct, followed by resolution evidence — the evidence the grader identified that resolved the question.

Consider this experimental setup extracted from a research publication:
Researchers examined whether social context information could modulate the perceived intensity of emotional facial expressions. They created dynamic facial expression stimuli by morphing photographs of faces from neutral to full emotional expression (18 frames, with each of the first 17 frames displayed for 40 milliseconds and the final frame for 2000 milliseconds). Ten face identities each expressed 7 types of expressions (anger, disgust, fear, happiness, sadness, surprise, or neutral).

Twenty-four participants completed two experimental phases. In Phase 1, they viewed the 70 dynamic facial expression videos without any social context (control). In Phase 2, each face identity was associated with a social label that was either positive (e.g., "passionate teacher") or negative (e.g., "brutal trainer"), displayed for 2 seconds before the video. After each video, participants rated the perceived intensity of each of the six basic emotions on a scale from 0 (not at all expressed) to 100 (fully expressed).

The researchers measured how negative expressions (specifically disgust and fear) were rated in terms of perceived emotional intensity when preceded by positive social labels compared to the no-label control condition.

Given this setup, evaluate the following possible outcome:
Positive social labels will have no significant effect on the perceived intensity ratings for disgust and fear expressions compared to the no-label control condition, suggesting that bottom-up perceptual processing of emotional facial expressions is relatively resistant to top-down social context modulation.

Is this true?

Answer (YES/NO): NO